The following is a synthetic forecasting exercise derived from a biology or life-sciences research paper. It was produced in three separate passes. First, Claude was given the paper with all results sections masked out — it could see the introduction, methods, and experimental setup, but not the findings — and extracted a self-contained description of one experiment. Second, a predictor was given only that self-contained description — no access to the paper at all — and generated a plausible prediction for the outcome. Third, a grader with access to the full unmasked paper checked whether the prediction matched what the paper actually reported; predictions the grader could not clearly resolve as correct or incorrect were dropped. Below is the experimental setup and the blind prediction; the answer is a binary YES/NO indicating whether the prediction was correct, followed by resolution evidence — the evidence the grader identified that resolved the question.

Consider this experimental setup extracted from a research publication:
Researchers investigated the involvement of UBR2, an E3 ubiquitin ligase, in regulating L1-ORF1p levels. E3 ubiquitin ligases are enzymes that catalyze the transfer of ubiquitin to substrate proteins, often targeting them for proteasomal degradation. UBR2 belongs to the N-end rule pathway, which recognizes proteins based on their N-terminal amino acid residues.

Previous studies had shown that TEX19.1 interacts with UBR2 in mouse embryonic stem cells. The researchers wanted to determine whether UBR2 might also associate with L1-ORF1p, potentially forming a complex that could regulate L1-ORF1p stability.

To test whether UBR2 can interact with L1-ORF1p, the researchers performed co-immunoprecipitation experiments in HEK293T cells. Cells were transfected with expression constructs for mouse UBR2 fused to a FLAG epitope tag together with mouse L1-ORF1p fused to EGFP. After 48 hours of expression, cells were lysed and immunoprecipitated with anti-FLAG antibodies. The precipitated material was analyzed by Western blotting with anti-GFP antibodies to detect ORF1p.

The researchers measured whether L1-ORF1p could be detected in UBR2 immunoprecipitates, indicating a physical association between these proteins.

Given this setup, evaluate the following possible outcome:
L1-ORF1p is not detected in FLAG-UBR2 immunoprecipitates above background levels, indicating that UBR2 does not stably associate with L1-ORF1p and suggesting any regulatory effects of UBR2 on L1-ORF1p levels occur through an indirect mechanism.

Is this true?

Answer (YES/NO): NO